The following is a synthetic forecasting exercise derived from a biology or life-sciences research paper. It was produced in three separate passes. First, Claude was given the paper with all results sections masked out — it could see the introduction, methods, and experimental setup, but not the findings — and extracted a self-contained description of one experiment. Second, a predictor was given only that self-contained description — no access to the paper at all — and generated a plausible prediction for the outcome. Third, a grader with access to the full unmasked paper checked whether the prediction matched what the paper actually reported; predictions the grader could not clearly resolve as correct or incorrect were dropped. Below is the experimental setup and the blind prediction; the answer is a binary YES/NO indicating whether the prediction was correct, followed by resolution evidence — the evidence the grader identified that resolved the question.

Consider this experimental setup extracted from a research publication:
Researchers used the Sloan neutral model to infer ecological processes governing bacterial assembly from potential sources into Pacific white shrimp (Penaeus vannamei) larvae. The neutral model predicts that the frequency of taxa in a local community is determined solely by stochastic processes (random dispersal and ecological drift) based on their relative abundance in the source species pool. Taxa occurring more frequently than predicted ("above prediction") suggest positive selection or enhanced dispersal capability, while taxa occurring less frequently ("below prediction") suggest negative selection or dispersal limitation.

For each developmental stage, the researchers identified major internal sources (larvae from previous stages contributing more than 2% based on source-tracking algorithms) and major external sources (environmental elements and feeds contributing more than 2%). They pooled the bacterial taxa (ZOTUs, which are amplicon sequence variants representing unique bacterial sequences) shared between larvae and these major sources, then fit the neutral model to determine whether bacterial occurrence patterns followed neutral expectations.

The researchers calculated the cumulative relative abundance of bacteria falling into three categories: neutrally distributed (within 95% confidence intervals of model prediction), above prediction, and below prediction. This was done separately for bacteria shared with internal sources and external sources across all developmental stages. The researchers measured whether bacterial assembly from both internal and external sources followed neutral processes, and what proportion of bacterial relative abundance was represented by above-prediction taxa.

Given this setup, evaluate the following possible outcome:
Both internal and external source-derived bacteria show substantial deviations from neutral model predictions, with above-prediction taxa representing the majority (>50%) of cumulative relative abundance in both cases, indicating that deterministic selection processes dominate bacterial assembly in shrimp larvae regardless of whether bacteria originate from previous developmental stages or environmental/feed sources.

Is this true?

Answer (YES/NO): YES